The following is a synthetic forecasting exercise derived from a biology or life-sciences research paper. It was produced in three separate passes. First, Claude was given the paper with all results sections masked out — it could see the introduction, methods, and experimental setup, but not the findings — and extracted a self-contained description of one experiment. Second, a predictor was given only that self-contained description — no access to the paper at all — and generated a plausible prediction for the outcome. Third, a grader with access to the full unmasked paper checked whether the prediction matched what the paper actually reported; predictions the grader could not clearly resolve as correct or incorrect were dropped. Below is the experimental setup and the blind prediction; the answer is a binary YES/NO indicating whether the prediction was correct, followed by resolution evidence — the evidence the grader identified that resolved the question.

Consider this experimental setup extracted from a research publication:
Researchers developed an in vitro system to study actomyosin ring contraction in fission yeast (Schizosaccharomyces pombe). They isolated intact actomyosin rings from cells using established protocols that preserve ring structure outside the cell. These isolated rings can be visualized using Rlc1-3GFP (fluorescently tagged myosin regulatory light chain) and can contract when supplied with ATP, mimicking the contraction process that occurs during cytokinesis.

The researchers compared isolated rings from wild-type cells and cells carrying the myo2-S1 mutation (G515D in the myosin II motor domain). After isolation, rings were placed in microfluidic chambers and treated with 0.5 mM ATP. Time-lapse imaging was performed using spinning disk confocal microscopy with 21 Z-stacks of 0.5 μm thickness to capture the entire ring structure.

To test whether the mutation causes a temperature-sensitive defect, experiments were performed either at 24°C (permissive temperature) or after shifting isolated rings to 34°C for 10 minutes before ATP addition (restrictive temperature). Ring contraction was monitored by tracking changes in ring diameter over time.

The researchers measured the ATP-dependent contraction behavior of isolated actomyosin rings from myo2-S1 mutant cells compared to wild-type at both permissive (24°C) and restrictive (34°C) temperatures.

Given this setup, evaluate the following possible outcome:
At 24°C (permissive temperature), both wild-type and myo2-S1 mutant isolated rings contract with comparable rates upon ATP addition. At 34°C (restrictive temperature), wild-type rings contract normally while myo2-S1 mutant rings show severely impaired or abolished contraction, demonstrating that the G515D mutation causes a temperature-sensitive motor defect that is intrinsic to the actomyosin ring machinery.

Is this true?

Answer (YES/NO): NO